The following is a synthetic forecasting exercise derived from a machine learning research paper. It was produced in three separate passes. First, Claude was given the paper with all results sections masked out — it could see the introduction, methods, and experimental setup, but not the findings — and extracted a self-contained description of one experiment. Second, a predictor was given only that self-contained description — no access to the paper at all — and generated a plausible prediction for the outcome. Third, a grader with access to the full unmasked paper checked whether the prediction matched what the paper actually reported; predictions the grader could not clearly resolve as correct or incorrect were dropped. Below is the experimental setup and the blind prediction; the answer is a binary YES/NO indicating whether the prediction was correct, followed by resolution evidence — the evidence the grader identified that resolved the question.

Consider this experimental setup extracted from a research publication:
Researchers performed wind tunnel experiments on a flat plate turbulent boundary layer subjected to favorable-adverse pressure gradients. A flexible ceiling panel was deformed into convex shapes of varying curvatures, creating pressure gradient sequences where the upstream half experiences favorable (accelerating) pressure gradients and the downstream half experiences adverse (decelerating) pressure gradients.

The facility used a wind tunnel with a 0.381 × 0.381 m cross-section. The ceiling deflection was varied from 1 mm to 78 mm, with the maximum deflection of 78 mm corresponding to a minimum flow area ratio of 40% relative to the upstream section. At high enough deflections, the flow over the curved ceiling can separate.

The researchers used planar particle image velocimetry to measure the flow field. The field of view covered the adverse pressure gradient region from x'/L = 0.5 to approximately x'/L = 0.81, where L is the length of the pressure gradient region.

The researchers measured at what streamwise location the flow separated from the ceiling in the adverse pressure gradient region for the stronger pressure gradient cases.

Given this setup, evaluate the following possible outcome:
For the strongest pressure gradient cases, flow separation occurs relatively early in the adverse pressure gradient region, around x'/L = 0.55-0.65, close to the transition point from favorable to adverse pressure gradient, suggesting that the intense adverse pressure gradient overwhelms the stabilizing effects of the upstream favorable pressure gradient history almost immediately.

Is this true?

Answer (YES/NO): NO